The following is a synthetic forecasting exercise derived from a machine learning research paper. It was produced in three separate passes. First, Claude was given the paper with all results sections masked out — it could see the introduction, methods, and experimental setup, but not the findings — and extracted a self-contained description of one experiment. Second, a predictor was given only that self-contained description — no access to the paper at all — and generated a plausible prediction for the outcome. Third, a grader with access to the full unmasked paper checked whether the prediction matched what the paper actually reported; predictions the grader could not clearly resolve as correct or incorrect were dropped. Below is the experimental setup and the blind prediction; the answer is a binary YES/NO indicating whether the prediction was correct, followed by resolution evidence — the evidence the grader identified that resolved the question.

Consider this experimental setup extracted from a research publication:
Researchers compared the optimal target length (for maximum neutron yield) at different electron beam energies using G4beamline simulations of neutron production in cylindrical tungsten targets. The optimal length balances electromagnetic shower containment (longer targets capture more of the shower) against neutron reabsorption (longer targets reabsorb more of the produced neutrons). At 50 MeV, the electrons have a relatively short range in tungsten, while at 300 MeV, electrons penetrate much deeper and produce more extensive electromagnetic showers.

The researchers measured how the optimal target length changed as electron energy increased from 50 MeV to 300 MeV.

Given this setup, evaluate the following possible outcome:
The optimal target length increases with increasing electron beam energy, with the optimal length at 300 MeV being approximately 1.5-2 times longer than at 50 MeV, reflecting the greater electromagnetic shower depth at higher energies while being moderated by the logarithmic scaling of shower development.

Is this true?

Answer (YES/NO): NO